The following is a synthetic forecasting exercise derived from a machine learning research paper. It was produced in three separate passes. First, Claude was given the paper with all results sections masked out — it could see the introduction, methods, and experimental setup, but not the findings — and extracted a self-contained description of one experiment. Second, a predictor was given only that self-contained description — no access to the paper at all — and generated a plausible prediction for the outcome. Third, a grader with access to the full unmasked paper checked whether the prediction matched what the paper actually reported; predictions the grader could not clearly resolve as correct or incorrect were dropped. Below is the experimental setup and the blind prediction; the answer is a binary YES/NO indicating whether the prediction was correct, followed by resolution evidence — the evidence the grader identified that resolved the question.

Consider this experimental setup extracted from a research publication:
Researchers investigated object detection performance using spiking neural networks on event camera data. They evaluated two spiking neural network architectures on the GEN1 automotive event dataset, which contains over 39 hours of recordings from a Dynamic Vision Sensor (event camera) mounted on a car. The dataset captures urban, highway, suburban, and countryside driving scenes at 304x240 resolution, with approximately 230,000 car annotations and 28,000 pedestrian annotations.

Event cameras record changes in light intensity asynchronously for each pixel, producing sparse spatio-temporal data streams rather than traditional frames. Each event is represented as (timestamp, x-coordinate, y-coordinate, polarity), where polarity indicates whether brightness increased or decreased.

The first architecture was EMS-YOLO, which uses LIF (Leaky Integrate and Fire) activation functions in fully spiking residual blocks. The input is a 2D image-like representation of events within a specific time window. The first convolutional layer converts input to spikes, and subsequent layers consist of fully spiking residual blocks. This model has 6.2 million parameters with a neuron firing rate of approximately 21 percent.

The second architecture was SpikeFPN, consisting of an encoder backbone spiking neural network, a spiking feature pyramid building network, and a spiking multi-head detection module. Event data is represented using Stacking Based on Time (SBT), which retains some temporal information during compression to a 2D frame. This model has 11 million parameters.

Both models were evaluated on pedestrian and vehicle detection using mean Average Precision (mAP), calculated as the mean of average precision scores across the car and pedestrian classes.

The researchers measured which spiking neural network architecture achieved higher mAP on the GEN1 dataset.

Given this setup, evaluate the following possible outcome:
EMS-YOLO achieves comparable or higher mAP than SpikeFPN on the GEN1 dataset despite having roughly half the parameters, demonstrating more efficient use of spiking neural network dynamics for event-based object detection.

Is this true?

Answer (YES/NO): YES